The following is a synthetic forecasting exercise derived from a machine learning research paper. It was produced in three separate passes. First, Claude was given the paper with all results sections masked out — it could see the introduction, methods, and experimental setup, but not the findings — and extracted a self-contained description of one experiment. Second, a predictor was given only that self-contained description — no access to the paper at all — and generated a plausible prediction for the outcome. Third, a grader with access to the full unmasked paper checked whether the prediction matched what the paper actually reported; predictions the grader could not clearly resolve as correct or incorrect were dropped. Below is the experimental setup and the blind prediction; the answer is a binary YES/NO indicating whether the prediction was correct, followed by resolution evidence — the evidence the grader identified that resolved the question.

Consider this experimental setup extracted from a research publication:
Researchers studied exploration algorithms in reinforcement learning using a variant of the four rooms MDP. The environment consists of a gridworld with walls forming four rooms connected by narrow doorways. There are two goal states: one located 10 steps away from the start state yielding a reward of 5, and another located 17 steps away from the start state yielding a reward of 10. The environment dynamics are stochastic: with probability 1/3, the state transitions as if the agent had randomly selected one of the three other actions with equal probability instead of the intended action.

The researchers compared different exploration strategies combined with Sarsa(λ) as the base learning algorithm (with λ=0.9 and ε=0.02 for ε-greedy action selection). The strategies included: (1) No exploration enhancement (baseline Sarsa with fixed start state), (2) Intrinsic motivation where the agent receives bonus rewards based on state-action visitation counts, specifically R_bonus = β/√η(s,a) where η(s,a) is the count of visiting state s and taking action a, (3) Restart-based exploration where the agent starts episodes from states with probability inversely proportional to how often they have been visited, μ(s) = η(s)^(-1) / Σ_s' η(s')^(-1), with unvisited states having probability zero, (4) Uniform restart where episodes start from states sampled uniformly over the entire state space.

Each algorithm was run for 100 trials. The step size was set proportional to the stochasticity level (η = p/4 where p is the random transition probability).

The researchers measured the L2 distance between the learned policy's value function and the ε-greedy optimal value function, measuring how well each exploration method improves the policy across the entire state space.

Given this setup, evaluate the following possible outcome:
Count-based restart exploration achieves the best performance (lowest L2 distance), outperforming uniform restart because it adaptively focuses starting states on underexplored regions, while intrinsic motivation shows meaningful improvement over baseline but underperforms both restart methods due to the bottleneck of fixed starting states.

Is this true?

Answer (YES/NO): NO